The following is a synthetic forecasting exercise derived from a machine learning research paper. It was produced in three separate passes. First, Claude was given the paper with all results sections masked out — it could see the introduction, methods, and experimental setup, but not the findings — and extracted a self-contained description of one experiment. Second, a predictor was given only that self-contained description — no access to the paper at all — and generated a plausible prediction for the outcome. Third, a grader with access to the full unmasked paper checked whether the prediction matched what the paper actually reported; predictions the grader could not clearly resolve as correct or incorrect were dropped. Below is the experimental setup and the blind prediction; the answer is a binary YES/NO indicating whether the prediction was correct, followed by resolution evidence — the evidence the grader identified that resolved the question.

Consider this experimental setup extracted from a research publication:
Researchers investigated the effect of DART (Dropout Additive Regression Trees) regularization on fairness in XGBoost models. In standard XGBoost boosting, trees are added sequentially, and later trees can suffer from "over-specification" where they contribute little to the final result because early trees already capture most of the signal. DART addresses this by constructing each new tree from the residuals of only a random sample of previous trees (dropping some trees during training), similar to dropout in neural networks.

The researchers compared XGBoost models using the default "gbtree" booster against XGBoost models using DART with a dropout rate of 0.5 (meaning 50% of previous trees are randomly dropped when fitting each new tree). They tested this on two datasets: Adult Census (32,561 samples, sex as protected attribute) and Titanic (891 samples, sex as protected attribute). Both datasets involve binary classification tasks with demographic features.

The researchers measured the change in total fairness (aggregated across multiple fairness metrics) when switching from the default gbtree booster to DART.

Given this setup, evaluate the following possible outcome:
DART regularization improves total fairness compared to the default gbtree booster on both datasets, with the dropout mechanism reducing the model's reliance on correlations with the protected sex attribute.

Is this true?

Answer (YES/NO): NO